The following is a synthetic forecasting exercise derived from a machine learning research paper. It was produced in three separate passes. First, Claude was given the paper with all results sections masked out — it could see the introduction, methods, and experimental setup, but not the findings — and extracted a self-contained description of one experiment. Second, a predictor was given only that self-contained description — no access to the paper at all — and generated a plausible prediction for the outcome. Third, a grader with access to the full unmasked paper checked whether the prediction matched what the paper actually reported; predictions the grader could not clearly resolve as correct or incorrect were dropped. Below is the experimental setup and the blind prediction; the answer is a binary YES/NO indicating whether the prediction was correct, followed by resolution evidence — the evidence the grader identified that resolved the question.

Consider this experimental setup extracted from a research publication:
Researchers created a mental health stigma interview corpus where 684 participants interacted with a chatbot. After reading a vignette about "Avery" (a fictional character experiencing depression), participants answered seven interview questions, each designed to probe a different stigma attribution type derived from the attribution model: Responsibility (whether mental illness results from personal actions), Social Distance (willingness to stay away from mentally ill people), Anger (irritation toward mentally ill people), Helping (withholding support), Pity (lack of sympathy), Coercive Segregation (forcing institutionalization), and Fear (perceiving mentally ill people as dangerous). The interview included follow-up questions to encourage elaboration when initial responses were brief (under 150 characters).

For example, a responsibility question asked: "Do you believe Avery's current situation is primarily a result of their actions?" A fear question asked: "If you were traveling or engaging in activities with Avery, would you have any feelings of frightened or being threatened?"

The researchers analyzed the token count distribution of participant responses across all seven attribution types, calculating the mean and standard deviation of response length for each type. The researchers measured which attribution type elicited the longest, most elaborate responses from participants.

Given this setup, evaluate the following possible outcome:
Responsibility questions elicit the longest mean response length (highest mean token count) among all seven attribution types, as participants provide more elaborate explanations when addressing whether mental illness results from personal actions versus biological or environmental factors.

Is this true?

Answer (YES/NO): YES